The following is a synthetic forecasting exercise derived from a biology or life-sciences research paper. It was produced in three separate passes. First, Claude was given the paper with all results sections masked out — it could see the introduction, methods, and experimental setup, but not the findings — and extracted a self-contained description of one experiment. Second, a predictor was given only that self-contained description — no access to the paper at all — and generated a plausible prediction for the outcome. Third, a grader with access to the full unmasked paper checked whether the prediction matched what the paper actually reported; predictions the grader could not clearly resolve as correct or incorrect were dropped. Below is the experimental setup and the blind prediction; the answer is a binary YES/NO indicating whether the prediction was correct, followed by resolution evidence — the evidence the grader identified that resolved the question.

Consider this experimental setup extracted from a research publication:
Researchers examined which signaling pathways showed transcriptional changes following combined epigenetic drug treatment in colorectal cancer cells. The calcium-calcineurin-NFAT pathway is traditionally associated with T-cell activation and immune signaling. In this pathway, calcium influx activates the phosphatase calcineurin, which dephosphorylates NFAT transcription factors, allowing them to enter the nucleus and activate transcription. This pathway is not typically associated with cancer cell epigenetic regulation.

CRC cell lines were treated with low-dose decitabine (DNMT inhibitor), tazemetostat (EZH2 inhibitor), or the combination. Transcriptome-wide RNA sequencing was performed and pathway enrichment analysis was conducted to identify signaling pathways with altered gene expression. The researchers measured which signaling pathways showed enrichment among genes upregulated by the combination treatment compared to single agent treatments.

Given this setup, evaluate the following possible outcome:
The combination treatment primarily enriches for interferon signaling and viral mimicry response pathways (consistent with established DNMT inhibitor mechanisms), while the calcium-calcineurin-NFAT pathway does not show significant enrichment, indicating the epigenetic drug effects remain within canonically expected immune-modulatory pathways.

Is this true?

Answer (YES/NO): NO